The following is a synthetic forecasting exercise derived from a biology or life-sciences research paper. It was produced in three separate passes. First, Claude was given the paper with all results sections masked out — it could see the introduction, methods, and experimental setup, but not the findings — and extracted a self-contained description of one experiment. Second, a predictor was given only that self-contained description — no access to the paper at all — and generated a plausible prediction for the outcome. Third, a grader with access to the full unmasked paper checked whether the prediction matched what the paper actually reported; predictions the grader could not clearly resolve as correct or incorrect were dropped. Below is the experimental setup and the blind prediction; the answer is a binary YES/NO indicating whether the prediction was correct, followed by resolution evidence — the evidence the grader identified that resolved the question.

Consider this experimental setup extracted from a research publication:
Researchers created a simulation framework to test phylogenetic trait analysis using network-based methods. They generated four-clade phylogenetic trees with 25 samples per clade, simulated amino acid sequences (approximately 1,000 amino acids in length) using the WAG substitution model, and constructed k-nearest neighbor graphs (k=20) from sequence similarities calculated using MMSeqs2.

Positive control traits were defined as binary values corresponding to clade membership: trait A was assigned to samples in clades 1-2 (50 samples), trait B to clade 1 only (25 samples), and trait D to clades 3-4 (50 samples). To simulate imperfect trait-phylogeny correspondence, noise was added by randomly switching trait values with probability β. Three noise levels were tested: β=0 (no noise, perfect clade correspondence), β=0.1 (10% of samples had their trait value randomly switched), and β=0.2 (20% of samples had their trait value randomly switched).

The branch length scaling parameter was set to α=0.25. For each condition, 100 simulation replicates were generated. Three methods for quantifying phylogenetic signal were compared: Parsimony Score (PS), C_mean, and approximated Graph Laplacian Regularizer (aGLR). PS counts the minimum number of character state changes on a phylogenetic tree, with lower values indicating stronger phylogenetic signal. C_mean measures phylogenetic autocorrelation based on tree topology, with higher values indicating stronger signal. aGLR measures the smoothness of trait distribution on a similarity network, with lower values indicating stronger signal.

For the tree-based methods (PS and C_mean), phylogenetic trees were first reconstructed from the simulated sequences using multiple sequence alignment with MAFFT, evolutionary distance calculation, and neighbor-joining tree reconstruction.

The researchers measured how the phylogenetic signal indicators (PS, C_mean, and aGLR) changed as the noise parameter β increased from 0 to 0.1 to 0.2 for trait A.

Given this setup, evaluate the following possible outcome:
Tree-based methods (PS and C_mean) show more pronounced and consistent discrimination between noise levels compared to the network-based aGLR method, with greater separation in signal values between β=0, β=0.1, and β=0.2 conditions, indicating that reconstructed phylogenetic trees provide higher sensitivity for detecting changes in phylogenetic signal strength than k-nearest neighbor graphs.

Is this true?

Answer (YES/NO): NO